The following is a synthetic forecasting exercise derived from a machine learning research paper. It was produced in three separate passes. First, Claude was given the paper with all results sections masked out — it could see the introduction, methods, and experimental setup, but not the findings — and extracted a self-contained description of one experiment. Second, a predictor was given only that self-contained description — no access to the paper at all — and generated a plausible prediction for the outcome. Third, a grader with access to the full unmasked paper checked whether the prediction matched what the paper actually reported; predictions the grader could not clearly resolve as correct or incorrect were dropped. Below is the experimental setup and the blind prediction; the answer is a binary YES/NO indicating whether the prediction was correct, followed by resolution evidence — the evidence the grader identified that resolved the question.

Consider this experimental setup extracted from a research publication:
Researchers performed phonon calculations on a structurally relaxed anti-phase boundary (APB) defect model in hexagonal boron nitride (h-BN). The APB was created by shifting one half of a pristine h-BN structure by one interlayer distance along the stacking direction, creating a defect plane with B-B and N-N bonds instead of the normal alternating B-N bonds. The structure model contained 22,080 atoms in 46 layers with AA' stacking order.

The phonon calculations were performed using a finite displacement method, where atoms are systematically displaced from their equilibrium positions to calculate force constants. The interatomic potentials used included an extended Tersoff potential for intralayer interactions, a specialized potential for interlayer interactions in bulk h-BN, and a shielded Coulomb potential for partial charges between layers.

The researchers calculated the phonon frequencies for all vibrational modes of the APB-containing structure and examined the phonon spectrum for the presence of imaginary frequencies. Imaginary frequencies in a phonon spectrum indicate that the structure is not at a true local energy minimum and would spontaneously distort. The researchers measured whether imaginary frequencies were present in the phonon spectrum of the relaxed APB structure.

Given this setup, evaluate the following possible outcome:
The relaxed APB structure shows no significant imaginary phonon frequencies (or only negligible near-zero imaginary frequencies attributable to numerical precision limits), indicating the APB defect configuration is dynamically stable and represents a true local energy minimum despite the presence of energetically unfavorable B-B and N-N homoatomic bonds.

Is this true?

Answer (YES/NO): YES